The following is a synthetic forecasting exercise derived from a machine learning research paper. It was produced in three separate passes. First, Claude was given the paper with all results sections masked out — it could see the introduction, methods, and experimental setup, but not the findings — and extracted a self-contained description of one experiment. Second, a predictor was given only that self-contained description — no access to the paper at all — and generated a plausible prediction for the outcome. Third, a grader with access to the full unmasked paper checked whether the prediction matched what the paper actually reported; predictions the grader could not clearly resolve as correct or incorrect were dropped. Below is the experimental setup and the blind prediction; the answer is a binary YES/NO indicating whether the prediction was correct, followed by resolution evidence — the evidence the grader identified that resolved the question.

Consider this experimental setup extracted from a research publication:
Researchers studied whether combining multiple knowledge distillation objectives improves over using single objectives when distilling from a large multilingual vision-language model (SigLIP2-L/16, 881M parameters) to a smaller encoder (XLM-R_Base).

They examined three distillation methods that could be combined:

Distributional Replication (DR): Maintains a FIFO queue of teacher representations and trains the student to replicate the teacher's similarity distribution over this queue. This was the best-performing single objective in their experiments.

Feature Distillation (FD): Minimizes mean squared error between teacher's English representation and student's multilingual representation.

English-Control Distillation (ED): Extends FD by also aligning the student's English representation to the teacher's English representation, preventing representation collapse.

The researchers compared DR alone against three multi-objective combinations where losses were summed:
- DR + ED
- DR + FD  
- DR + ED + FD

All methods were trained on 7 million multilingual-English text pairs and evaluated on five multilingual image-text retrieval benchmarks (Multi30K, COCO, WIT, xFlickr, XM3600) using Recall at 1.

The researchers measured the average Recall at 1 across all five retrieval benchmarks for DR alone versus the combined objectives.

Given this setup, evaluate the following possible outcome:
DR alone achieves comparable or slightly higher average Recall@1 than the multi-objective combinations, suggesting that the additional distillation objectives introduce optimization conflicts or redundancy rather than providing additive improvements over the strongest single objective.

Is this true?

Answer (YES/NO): NO